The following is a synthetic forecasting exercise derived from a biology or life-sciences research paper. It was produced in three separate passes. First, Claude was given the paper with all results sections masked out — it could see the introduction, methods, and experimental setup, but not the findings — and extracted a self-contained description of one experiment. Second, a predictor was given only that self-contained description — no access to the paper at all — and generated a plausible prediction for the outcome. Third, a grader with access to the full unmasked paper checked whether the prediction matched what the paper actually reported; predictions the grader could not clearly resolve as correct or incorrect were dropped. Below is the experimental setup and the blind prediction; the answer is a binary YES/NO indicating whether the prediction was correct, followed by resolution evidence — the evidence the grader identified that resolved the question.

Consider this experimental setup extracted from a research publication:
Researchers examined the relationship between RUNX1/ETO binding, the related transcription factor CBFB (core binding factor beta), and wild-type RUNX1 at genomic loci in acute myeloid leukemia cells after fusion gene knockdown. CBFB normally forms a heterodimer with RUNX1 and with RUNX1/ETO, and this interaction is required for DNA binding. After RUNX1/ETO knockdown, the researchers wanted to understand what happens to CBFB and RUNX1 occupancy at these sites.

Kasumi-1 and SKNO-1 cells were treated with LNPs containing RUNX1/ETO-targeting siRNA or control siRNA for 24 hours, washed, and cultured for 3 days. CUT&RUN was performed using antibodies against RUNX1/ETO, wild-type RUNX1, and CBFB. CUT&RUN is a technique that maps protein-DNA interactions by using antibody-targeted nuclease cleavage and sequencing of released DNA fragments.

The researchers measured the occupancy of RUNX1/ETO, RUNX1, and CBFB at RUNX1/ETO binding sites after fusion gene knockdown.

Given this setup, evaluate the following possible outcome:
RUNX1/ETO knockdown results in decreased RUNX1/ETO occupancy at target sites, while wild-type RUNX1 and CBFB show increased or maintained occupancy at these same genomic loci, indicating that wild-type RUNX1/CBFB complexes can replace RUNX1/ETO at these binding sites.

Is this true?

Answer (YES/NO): YES